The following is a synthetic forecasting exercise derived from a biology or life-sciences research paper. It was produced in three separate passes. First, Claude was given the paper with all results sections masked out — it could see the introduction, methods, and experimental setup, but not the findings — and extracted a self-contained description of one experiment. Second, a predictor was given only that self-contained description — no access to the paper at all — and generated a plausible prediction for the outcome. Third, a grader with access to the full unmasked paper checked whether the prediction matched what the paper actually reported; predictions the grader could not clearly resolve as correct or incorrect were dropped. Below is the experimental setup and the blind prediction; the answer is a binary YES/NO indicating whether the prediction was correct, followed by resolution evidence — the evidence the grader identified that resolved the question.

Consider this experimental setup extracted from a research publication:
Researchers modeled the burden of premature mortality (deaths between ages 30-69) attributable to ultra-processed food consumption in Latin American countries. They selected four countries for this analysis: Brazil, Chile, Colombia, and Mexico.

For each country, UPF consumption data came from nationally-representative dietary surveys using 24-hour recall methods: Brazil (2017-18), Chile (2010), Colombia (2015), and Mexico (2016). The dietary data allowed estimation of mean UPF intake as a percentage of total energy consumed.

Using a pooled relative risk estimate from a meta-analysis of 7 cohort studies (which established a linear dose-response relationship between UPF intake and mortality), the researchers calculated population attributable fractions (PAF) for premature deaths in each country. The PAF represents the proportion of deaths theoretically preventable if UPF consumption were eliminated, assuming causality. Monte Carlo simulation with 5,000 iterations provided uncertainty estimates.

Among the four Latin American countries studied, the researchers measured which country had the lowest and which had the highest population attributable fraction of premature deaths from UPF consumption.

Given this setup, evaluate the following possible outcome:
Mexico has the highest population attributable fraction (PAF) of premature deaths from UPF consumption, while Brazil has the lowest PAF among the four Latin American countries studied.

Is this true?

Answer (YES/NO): NO